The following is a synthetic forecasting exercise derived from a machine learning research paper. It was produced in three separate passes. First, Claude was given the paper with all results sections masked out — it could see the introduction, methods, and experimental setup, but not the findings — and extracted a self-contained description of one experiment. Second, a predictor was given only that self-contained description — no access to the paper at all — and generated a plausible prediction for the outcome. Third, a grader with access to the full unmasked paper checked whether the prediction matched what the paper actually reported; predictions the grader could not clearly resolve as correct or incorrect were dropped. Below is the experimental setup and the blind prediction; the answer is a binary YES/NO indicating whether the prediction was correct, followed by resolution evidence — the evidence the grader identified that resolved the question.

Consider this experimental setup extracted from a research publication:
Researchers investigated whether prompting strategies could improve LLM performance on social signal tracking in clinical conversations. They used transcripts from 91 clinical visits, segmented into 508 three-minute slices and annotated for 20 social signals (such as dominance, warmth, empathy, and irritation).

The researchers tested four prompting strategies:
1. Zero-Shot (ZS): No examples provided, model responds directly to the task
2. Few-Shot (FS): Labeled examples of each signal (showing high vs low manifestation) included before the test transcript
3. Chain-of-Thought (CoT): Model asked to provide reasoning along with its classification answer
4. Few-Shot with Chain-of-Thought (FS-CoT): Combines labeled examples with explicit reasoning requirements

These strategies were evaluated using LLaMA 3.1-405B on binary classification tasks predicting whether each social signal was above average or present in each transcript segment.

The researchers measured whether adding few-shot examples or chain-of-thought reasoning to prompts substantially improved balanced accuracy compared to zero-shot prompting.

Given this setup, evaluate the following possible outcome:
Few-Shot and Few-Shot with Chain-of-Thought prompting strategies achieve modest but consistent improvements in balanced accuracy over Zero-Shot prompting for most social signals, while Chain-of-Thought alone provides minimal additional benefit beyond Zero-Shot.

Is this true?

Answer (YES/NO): NO